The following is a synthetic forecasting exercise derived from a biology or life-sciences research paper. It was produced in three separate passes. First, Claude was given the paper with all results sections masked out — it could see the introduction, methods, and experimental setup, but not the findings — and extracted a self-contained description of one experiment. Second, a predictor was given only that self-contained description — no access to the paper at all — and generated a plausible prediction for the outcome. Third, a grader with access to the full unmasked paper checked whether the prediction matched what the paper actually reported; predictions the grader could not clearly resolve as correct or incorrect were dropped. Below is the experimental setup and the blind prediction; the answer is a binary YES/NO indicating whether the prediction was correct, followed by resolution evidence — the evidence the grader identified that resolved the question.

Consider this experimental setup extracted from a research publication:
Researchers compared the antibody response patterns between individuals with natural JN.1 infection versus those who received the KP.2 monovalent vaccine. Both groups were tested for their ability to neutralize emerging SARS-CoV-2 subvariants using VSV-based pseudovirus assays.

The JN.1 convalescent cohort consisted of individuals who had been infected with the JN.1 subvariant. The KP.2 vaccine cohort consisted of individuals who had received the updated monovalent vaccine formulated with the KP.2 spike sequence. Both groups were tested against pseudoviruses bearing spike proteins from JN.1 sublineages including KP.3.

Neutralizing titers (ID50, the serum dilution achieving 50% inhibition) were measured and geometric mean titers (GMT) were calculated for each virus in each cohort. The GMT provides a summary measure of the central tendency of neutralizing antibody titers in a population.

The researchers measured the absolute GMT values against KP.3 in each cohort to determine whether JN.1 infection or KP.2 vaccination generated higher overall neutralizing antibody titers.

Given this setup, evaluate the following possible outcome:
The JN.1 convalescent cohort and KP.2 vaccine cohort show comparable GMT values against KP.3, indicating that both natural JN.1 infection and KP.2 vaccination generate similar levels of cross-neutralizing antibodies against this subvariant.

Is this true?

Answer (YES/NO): NO